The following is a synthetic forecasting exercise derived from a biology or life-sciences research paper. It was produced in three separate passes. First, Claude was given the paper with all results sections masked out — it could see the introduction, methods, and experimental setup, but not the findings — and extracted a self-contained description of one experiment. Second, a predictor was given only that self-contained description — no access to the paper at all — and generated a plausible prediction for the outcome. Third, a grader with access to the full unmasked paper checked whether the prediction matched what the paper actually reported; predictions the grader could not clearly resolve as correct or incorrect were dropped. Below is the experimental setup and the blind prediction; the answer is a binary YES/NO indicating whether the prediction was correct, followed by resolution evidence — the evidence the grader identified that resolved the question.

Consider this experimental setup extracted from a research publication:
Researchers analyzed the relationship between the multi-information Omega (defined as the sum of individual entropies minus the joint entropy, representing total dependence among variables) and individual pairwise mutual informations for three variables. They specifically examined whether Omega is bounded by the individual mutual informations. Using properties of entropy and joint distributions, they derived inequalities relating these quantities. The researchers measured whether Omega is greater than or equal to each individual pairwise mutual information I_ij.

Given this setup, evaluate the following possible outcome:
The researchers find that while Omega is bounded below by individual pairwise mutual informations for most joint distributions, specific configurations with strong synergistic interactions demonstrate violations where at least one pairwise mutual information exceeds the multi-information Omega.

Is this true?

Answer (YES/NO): NO